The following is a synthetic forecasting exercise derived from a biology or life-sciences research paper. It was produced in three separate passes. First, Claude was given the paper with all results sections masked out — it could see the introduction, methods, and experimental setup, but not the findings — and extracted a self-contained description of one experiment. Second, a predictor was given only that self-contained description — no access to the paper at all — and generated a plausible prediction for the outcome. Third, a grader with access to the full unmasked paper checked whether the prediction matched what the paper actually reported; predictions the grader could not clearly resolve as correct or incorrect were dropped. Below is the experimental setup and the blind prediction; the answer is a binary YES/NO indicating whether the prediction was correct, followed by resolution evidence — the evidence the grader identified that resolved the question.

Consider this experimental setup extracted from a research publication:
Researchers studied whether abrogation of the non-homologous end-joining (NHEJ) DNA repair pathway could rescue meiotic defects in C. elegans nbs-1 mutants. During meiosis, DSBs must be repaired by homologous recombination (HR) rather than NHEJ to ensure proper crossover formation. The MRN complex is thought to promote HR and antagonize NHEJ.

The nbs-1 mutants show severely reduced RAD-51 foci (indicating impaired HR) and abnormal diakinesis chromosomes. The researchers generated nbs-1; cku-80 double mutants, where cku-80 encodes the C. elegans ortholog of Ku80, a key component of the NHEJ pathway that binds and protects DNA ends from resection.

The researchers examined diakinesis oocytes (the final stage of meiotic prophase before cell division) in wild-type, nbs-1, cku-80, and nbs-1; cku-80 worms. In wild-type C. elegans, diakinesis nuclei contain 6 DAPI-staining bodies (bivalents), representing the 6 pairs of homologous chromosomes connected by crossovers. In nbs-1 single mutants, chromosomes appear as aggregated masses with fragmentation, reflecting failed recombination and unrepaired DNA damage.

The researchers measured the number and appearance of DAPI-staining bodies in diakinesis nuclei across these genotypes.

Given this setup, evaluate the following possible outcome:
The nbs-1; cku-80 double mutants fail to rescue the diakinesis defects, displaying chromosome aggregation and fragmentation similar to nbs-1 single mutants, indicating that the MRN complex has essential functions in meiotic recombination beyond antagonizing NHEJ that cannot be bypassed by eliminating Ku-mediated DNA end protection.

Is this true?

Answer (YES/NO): NO